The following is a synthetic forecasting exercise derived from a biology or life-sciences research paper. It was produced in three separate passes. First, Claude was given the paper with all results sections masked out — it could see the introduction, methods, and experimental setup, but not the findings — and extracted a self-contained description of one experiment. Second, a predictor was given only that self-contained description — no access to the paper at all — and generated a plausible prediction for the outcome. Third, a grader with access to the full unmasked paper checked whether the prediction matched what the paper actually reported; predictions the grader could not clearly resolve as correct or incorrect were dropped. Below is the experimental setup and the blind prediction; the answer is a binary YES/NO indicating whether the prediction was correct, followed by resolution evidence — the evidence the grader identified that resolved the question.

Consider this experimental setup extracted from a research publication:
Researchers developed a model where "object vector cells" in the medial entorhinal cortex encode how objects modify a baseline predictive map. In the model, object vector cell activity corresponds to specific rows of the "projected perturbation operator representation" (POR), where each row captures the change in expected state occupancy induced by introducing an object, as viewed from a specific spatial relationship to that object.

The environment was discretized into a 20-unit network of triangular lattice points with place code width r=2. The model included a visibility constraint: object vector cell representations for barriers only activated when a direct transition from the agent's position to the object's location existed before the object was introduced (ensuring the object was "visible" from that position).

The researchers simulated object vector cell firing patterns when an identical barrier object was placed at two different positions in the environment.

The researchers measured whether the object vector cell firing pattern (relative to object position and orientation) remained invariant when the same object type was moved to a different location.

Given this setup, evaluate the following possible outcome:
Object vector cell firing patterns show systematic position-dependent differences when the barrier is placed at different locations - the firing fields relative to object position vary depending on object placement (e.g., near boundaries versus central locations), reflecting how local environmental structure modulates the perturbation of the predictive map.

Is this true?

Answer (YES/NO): NO